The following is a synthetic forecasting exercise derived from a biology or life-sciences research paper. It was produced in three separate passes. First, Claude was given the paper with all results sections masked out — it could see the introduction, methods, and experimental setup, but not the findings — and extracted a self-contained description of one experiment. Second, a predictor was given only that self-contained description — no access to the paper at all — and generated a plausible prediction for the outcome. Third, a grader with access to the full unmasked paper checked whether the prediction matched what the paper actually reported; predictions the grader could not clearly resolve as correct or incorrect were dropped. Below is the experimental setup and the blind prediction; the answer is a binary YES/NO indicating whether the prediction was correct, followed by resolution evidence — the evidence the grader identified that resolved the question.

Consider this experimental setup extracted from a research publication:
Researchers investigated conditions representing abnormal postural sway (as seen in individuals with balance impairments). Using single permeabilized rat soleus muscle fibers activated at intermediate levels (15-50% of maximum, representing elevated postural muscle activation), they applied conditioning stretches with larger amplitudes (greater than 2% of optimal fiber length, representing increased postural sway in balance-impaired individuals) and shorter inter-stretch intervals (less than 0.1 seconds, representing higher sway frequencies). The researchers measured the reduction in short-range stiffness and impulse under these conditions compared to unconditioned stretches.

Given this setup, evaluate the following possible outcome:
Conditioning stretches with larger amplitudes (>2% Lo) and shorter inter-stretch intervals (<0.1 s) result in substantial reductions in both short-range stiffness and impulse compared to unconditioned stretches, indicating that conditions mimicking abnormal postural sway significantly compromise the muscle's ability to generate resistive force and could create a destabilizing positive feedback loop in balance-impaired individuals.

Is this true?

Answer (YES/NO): YES